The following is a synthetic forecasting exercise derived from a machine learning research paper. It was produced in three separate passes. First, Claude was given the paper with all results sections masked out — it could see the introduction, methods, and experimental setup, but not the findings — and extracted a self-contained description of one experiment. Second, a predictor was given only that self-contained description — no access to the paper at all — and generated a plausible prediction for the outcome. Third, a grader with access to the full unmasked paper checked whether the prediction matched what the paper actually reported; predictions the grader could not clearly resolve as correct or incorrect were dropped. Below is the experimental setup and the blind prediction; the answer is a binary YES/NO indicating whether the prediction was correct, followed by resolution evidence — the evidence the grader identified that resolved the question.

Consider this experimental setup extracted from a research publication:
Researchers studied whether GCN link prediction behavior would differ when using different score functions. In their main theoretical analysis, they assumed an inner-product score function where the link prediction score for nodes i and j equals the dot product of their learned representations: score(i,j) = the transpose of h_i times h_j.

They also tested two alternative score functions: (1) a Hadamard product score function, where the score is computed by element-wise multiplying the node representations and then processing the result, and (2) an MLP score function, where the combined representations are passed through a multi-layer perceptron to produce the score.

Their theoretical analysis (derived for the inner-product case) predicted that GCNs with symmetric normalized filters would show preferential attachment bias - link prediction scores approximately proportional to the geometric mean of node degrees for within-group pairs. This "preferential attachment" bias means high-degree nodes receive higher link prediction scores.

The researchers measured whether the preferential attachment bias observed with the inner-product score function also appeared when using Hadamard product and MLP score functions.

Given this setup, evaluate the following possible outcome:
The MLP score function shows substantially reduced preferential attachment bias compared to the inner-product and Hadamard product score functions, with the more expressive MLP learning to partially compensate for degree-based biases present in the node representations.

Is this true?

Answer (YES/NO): NO